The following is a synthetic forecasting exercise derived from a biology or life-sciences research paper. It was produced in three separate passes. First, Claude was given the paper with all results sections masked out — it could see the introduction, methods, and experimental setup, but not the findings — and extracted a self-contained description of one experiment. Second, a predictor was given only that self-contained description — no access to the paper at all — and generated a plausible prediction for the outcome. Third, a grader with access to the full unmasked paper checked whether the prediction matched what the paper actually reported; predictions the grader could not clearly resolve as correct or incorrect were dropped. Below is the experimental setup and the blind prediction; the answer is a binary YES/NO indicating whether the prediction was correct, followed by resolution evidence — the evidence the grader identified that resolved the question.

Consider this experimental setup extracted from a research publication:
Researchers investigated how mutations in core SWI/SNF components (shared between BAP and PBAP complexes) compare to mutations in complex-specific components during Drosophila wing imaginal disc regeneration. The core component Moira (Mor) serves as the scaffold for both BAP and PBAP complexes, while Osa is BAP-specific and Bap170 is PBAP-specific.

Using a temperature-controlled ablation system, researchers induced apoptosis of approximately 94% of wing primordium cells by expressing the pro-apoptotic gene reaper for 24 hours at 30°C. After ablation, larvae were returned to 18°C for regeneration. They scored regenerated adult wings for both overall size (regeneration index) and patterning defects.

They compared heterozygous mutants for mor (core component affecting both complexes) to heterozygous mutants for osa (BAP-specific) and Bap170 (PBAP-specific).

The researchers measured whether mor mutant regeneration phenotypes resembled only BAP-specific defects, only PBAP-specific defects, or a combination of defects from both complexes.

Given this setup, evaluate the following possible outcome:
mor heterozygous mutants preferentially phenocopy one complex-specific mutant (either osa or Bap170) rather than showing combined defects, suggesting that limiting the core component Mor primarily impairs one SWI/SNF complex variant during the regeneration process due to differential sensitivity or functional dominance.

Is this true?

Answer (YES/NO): YES